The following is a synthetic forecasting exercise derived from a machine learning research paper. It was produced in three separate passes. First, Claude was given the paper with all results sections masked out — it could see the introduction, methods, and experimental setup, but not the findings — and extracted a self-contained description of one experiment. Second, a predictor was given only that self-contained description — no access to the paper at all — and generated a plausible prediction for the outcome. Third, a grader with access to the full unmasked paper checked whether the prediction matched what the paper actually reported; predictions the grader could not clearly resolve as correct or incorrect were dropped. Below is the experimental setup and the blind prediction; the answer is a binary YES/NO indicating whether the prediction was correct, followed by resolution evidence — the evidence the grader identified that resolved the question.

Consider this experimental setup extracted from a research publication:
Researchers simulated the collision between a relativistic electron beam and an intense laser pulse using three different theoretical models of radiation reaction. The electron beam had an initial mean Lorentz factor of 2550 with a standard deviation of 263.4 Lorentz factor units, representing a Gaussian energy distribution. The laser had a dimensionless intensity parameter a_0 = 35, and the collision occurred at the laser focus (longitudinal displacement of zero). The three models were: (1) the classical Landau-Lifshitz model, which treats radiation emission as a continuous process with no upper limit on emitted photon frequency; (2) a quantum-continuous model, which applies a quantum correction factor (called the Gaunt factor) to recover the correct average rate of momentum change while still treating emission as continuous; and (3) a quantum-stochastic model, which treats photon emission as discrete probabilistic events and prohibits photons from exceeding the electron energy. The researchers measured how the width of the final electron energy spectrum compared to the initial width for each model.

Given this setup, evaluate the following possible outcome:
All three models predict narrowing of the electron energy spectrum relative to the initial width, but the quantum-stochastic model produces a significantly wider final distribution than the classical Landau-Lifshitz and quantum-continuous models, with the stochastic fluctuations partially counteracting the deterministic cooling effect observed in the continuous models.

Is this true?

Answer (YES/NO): NO